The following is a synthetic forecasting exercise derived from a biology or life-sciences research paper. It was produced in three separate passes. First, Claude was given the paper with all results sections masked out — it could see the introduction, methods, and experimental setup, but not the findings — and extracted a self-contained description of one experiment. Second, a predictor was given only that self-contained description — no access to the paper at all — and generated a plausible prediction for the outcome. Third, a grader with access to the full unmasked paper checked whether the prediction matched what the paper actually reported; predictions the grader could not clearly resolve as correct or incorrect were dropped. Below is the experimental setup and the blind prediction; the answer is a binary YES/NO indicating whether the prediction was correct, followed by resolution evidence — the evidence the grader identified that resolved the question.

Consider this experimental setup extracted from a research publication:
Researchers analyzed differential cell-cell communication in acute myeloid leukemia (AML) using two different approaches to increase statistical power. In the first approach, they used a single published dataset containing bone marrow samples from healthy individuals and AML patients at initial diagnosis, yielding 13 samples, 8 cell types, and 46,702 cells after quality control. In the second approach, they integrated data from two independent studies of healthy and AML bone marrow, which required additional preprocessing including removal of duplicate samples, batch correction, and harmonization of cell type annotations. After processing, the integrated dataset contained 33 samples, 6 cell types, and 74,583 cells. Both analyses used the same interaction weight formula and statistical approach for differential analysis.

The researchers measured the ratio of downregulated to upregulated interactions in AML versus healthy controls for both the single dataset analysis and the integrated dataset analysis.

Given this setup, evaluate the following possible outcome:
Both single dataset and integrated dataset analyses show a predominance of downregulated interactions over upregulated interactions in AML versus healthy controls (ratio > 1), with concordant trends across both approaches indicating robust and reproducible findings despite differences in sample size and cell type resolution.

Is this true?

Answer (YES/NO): YES